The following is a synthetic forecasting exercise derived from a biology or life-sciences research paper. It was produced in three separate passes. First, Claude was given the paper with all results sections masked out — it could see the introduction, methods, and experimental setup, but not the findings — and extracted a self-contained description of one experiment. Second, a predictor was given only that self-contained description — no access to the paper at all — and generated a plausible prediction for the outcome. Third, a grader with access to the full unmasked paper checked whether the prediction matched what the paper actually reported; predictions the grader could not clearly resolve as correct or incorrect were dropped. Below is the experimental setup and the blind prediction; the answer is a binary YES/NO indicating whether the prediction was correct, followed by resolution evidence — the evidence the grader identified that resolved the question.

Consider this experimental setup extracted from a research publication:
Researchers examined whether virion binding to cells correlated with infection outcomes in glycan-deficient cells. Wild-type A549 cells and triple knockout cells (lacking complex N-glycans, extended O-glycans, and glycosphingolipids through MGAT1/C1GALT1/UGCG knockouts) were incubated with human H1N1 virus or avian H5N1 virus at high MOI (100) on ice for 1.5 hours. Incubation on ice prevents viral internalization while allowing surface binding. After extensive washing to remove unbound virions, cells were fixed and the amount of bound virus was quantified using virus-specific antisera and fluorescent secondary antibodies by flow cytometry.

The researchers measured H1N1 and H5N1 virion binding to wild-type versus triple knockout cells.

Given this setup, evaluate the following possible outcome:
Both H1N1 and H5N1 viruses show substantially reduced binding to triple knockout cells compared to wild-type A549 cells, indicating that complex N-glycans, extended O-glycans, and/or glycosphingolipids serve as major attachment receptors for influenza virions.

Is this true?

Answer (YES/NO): NO